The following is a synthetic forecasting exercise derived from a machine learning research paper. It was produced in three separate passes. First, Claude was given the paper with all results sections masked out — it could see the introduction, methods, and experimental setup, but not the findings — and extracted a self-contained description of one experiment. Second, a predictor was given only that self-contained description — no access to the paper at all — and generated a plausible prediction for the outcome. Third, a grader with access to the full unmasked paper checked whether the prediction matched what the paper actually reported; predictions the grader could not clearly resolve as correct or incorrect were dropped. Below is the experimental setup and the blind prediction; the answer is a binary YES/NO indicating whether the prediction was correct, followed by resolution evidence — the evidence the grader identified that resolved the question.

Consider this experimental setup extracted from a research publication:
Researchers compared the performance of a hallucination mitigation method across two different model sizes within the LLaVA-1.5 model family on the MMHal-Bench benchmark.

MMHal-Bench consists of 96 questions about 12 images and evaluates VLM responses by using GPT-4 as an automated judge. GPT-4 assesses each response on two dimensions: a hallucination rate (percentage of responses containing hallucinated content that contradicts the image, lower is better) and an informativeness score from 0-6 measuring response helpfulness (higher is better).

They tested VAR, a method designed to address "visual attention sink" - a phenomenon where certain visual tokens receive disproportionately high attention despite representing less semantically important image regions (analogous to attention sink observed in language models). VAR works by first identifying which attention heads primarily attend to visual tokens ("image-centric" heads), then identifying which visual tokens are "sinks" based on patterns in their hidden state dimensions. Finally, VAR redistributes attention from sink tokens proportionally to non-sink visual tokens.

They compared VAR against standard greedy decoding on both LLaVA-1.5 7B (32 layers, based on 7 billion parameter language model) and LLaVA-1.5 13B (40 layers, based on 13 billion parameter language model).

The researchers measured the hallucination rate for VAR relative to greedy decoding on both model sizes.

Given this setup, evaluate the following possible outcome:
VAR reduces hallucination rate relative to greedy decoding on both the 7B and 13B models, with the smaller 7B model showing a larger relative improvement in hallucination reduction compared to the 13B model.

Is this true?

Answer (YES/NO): NO